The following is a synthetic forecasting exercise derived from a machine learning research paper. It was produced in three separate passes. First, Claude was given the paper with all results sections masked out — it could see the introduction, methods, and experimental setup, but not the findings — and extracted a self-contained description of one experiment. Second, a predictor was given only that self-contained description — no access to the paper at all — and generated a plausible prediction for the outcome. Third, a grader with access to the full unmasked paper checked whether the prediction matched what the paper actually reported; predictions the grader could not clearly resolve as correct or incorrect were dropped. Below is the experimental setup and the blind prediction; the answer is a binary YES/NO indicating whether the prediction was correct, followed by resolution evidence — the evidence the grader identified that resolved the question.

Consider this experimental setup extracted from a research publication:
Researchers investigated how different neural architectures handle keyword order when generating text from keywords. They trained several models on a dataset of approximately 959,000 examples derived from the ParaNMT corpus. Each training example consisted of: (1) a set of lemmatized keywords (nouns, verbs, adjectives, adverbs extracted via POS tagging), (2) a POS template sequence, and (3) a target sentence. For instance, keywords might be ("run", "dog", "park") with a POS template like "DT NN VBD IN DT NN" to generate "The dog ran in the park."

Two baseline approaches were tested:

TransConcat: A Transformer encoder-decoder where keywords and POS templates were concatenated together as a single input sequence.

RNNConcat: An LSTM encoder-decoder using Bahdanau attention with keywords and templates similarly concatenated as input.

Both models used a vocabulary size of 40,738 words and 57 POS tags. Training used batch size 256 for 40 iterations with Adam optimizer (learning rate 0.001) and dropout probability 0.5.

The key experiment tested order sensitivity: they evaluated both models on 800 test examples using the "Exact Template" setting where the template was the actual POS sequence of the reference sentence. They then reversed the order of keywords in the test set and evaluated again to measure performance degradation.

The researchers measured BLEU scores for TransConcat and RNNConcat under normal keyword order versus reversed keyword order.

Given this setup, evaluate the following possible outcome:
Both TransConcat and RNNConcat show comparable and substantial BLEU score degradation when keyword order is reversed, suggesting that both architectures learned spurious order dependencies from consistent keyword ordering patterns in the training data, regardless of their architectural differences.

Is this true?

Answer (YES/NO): YES